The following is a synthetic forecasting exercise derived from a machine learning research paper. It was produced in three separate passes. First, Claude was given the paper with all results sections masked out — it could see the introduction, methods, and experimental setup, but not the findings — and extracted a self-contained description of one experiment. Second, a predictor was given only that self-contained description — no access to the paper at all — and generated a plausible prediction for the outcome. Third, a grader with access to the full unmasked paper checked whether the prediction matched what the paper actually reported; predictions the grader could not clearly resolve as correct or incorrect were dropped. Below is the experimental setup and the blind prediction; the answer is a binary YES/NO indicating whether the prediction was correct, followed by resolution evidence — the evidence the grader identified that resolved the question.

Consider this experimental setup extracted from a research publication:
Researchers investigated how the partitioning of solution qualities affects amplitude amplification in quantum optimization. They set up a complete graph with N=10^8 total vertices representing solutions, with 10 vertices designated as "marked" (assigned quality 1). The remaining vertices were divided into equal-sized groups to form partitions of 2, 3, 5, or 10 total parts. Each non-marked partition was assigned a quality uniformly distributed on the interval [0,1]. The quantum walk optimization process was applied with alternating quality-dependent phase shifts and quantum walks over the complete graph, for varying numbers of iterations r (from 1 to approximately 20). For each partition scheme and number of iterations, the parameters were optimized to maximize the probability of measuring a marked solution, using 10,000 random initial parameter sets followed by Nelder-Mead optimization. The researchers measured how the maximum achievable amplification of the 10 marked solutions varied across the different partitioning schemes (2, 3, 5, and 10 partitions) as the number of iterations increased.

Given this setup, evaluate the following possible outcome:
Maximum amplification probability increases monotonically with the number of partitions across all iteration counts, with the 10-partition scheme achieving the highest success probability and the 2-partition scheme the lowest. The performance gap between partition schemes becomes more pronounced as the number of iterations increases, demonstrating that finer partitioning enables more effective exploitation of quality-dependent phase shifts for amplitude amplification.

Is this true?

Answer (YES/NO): NO